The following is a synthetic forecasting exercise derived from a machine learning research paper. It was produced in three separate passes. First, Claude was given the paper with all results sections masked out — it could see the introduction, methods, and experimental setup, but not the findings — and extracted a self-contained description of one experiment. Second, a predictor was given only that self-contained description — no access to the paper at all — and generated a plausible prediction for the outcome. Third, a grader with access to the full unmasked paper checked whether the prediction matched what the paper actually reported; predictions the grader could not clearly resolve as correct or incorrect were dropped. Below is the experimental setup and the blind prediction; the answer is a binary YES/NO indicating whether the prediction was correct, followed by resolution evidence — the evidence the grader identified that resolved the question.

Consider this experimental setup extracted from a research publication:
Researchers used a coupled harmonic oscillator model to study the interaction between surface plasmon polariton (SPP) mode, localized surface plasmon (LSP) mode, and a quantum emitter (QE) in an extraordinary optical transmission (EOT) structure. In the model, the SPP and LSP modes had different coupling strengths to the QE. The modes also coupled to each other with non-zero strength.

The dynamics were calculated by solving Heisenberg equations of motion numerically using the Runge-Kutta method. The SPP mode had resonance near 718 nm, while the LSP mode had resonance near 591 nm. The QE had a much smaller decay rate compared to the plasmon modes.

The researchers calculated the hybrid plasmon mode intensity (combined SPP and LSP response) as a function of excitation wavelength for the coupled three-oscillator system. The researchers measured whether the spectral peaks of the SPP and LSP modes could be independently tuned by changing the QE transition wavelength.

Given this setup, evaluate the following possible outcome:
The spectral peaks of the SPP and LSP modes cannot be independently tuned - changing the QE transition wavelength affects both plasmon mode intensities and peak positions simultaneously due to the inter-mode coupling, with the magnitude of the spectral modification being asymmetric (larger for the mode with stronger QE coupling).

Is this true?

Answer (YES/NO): NO